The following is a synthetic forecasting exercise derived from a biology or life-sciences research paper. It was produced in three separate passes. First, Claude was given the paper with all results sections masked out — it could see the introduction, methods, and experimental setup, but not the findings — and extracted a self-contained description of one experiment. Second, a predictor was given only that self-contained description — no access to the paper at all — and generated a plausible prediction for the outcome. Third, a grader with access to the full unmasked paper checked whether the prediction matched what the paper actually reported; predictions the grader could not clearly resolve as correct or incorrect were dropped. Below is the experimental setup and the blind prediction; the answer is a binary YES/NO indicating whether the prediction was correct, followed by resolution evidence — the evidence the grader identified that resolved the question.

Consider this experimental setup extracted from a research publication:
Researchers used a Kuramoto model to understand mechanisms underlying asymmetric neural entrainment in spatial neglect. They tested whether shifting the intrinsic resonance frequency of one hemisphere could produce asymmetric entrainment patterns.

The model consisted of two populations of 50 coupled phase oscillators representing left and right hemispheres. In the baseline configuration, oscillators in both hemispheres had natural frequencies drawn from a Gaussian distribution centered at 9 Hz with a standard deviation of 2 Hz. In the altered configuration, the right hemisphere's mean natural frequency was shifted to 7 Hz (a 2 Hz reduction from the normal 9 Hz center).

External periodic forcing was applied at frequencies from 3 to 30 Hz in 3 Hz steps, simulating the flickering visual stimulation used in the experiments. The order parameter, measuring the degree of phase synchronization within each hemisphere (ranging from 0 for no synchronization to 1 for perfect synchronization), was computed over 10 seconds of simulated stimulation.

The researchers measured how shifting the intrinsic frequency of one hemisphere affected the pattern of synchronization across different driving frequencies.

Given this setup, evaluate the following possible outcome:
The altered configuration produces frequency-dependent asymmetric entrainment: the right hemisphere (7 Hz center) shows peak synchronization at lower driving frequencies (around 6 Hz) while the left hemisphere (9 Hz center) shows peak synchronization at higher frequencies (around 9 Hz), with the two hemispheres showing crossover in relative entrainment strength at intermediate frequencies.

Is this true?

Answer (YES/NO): YES